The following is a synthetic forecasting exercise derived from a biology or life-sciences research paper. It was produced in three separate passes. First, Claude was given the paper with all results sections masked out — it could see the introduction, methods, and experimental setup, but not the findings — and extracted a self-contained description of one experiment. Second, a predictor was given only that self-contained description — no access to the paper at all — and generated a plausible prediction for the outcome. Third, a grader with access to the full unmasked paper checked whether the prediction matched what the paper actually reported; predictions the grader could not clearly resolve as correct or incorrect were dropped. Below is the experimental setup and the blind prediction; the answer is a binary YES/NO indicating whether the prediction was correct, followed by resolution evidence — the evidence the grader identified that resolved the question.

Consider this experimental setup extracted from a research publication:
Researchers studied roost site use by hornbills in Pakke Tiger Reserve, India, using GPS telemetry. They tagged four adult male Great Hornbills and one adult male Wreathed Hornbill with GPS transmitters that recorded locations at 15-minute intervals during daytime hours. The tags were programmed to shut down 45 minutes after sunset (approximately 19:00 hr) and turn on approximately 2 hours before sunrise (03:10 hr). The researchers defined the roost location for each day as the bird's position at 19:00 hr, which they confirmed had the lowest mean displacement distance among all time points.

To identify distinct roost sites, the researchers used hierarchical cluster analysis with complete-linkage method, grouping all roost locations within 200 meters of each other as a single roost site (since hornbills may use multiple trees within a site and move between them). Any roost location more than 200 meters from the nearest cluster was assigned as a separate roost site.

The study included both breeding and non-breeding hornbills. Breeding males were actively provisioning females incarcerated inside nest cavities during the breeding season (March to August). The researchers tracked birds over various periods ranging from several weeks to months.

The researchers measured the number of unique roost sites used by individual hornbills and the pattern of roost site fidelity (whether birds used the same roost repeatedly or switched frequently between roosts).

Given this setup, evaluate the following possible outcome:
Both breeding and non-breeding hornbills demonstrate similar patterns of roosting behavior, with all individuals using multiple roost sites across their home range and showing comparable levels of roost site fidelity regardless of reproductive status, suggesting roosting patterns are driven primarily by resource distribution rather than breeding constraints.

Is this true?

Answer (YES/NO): NO